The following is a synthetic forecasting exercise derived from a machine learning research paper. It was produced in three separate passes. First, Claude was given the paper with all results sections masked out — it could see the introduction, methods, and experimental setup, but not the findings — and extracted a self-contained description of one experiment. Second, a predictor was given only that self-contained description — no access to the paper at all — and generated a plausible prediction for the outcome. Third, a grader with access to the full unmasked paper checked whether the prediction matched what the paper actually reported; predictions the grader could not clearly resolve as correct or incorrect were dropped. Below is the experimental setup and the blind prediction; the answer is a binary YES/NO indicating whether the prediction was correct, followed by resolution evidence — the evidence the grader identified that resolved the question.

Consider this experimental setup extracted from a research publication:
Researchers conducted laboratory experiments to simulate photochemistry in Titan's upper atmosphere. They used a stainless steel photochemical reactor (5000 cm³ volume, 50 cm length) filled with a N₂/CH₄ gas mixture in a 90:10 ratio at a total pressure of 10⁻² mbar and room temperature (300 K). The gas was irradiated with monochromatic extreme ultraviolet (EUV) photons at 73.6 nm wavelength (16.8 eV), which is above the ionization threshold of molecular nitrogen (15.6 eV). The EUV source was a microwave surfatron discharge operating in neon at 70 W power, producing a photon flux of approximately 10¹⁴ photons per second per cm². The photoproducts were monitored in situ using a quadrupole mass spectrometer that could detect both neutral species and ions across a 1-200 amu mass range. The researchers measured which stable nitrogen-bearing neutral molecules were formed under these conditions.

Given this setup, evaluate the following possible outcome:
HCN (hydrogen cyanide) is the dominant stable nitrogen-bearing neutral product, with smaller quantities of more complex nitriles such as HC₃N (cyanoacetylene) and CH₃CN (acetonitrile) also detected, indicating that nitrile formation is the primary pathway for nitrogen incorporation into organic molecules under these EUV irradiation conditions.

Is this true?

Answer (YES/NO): NO